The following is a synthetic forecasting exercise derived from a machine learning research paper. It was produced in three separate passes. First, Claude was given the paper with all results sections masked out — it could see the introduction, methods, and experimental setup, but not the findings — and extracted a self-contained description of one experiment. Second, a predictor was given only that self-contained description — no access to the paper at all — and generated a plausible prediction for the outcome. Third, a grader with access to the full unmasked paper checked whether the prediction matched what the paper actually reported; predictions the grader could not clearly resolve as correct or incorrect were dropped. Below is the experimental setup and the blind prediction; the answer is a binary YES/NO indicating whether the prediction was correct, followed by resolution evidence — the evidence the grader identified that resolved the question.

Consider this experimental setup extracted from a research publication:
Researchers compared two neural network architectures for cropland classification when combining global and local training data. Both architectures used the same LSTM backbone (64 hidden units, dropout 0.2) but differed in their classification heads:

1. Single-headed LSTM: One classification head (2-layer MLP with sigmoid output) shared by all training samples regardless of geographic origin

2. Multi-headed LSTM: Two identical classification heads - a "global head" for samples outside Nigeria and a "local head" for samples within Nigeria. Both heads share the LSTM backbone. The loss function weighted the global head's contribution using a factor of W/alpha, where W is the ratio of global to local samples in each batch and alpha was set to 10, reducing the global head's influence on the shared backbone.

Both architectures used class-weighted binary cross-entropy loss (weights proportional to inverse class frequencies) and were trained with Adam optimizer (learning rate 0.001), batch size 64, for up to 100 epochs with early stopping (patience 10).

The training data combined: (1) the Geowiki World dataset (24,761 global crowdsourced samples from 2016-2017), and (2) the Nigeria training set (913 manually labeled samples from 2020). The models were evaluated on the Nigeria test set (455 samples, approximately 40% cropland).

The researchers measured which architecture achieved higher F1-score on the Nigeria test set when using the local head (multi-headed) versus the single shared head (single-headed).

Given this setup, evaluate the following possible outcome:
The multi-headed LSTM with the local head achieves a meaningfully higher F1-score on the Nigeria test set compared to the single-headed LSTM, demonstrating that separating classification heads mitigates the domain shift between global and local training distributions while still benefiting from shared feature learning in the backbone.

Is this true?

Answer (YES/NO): NO